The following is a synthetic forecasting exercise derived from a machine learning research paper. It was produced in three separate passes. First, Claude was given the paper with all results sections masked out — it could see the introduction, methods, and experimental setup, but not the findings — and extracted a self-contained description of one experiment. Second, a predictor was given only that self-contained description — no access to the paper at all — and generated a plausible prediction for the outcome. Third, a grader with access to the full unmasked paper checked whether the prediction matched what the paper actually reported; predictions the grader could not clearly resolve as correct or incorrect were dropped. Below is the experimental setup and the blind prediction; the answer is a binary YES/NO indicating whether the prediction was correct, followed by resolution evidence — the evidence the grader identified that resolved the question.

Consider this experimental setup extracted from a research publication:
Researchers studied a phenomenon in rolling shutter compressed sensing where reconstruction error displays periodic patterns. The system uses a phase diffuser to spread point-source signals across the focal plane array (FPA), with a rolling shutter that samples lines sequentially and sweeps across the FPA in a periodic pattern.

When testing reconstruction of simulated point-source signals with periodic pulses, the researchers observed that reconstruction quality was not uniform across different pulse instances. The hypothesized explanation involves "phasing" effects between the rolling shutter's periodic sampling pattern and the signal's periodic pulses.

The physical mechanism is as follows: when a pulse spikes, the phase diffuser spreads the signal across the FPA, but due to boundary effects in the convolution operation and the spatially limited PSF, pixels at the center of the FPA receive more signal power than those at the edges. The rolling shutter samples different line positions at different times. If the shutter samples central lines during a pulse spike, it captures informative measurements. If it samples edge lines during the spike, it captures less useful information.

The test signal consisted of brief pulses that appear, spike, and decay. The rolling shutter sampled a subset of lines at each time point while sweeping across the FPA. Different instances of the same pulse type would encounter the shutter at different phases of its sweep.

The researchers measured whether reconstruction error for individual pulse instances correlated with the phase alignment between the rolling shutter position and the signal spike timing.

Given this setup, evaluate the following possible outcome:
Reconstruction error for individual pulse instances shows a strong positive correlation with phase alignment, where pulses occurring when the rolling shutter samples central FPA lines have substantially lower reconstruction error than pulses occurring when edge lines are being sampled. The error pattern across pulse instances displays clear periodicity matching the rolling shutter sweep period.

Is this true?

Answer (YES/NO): YES